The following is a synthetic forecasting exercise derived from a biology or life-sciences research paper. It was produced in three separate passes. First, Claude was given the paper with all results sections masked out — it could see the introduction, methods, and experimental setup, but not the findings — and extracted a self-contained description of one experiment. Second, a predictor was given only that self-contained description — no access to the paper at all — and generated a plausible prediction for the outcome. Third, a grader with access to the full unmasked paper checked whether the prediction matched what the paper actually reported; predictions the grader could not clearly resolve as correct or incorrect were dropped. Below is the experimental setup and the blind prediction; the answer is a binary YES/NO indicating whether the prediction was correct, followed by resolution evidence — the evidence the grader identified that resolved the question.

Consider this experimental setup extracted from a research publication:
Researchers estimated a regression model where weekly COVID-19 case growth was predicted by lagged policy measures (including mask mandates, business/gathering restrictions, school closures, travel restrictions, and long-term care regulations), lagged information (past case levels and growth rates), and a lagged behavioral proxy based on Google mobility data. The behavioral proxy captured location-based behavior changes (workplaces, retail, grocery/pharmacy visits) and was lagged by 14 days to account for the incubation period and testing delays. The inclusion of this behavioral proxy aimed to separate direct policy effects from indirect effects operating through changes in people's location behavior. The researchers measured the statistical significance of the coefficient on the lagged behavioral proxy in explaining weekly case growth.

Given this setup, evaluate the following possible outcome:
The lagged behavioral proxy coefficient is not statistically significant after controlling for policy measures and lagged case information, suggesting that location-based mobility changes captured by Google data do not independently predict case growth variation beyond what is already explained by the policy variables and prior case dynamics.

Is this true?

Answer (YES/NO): YES